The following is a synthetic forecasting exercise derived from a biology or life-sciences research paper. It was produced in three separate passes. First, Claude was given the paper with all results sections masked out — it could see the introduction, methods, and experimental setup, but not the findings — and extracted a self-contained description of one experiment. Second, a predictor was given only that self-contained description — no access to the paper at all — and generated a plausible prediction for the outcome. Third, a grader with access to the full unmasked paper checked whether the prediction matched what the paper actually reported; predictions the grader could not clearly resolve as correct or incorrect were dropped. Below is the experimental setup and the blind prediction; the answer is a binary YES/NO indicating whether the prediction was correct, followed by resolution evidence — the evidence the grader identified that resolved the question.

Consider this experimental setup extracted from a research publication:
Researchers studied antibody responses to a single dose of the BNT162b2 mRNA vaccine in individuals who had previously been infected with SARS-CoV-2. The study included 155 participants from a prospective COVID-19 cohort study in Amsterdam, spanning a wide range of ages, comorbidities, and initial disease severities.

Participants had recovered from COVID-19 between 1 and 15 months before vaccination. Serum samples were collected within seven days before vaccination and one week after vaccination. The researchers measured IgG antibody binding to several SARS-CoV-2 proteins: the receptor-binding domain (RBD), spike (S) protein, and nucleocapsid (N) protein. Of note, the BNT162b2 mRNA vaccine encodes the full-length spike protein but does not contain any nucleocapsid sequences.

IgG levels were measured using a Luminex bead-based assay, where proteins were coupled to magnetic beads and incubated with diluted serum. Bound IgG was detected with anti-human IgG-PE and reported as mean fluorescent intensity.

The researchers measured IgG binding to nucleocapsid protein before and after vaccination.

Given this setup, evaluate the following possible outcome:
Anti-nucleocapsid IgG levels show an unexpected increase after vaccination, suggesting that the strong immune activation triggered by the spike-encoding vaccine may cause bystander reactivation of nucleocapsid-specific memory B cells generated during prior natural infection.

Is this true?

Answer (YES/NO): NO